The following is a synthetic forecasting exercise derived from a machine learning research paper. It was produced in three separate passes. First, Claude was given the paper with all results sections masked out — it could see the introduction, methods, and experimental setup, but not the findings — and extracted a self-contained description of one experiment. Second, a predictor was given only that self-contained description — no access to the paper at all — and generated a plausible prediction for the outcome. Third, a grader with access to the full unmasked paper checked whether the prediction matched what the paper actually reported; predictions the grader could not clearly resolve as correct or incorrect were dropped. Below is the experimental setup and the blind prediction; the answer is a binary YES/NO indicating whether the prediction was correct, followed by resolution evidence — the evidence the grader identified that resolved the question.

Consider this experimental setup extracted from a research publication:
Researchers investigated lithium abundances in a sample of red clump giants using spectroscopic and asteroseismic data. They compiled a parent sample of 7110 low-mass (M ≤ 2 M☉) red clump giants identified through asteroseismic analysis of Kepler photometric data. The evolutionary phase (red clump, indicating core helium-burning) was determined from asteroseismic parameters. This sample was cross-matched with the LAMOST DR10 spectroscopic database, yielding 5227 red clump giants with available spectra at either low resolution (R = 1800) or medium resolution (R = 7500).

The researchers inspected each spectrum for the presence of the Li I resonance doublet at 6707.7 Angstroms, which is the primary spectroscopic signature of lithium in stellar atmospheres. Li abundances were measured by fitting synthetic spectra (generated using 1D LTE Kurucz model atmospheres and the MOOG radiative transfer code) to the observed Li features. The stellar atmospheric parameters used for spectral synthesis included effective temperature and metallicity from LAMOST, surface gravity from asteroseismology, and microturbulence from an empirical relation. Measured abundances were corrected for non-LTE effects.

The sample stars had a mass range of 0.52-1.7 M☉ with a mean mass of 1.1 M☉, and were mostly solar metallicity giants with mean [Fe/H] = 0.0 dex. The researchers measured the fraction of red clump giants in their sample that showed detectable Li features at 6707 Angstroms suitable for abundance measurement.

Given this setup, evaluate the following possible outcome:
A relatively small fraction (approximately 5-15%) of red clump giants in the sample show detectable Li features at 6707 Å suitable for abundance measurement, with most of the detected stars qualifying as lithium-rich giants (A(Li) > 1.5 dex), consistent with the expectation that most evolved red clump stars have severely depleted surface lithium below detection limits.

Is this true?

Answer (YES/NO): NO